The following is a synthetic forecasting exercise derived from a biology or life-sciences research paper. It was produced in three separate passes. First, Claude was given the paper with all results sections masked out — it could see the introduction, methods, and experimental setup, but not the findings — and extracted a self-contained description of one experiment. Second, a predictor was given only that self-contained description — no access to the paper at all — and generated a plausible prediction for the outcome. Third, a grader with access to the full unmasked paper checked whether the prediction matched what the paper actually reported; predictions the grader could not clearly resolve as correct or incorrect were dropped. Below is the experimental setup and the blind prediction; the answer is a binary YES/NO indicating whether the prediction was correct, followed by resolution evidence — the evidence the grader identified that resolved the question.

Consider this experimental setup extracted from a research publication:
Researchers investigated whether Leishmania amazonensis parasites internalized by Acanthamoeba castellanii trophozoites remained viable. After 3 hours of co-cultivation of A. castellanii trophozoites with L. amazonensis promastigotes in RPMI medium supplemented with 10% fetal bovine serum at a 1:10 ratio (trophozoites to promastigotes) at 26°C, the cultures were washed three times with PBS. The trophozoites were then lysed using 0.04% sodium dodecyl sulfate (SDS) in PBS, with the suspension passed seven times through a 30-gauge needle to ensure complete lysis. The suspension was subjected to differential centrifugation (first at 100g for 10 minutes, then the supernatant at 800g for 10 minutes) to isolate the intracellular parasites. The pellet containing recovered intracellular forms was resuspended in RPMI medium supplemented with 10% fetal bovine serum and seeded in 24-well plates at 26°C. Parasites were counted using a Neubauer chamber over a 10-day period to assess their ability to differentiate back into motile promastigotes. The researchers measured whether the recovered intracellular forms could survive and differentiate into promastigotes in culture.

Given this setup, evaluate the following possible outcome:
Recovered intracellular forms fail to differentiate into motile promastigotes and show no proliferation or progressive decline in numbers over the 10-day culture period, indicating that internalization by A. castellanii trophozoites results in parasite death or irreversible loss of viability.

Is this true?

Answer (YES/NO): NO